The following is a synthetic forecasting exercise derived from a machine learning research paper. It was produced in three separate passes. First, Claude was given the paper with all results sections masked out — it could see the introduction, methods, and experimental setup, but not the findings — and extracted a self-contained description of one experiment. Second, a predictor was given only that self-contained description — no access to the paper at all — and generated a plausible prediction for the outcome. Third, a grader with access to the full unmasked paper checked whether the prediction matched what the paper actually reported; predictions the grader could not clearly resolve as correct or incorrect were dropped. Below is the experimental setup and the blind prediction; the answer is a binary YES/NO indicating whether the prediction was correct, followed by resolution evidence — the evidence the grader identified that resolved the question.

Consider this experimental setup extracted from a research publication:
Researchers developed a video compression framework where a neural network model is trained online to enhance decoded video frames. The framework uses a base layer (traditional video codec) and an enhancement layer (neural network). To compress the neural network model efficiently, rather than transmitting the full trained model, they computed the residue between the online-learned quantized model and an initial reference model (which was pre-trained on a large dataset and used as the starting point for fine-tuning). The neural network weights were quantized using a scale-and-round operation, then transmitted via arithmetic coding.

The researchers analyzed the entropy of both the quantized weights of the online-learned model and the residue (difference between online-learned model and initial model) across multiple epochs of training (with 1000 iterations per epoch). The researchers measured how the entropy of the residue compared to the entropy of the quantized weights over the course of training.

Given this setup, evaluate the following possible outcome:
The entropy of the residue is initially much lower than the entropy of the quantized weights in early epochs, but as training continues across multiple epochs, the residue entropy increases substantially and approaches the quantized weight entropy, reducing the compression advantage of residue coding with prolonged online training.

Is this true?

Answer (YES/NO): NO